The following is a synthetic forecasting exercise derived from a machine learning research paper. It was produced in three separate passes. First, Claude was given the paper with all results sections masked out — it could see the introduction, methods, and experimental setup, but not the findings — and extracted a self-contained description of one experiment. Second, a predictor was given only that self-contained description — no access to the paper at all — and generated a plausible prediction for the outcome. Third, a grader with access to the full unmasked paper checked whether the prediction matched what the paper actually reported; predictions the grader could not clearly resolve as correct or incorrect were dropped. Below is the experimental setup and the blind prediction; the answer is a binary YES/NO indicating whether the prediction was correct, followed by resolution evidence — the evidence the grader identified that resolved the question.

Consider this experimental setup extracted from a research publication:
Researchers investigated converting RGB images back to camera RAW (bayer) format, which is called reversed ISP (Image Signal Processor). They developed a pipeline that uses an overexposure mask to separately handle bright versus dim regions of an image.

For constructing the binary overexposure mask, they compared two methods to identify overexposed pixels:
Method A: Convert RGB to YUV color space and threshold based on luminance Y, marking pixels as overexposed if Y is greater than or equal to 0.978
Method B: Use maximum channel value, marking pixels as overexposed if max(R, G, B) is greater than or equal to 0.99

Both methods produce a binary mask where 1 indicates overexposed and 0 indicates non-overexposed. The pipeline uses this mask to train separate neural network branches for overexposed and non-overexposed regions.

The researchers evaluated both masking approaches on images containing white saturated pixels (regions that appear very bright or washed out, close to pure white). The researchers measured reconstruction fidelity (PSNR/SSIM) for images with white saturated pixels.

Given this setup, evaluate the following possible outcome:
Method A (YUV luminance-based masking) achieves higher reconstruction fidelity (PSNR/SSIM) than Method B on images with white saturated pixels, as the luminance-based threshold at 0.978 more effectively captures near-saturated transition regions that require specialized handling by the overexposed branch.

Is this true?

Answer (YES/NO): YES